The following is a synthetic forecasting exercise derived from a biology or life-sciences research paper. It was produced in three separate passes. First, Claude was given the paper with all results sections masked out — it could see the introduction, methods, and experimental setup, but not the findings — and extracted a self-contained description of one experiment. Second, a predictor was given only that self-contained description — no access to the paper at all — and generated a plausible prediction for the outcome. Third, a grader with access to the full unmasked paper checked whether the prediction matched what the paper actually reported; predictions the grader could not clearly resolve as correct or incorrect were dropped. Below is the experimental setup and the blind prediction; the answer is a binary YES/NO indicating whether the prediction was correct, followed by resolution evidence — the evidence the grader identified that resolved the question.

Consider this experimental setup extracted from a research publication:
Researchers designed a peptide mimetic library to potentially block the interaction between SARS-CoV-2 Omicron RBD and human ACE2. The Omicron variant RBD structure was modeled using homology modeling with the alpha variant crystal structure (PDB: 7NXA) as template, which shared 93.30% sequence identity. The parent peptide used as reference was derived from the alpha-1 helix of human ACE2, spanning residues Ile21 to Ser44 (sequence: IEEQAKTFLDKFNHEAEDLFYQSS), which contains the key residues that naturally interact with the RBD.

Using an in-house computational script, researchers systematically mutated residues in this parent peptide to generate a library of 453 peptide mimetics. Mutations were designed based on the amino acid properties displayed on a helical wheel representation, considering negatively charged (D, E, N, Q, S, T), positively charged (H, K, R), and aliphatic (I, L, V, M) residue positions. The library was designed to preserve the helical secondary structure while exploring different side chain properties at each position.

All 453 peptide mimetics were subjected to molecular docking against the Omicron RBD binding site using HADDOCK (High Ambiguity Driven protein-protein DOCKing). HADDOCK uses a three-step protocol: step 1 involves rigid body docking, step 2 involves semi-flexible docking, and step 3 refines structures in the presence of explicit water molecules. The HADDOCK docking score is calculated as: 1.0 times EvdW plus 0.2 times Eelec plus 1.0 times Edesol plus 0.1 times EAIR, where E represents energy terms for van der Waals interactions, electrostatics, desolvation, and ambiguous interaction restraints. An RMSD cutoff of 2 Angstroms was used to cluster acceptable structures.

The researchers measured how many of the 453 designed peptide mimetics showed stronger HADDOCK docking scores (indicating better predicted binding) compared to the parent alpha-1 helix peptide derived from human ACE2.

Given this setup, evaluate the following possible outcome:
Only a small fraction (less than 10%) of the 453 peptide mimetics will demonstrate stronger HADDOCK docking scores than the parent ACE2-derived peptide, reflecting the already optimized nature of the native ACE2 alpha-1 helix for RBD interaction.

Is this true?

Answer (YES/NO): YES